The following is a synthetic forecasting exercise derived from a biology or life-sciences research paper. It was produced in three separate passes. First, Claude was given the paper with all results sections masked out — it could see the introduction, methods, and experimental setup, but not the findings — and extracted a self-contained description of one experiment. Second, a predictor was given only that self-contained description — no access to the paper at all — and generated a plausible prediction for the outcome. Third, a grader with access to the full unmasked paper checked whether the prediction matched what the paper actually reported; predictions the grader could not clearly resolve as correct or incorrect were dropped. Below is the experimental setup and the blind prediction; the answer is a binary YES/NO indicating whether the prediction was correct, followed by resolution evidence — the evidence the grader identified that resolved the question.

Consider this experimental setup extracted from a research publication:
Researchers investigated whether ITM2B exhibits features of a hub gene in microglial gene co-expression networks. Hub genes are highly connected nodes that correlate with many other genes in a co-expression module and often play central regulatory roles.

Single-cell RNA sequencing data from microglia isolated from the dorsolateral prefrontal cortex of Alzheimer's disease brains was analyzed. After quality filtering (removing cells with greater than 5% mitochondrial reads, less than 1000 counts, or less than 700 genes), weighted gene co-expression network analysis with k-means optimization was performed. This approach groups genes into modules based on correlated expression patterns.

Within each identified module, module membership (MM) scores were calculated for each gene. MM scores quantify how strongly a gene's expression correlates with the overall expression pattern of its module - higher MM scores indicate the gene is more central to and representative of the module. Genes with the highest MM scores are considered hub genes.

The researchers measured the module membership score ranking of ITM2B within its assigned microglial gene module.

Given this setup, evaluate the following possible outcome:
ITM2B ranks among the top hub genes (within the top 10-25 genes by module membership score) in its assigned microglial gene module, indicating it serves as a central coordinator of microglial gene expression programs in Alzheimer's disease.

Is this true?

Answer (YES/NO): YES